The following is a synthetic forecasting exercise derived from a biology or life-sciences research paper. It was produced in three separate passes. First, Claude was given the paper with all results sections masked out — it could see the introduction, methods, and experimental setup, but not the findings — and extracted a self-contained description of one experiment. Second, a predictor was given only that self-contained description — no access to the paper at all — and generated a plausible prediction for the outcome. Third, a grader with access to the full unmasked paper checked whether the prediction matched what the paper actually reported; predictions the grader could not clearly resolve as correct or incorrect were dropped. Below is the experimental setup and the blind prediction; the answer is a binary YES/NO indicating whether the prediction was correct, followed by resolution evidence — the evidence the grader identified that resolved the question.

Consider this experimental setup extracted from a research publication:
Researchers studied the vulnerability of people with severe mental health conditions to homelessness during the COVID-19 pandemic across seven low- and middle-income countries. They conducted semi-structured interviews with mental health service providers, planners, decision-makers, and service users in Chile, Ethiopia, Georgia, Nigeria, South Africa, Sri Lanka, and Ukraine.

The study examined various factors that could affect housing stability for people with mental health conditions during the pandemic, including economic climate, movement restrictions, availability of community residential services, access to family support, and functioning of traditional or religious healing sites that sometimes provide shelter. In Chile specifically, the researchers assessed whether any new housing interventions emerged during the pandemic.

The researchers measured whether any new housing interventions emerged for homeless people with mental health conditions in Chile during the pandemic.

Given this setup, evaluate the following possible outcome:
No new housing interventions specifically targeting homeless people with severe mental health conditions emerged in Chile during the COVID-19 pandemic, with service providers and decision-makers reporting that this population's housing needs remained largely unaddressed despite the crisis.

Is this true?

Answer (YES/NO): NO